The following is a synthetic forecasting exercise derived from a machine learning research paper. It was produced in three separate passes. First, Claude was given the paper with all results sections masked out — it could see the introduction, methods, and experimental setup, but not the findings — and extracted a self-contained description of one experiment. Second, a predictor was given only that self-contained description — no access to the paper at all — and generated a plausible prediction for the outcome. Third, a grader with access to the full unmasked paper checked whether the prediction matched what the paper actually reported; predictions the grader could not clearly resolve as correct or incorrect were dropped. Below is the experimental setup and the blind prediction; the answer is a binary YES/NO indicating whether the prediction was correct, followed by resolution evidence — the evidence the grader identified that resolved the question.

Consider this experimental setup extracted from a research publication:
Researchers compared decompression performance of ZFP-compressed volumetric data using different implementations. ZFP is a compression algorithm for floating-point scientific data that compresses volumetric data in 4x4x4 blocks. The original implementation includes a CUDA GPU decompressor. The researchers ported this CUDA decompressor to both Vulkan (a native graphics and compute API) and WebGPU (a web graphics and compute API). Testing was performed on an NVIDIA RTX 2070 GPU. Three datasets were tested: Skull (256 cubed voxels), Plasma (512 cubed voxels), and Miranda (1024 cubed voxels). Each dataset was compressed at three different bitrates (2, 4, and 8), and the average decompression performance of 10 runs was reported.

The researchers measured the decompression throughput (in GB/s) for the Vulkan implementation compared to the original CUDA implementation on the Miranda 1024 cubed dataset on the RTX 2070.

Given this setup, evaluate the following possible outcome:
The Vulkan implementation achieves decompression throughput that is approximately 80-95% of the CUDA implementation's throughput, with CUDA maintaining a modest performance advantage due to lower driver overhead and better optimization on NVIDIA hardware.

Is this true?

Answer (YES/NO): NO